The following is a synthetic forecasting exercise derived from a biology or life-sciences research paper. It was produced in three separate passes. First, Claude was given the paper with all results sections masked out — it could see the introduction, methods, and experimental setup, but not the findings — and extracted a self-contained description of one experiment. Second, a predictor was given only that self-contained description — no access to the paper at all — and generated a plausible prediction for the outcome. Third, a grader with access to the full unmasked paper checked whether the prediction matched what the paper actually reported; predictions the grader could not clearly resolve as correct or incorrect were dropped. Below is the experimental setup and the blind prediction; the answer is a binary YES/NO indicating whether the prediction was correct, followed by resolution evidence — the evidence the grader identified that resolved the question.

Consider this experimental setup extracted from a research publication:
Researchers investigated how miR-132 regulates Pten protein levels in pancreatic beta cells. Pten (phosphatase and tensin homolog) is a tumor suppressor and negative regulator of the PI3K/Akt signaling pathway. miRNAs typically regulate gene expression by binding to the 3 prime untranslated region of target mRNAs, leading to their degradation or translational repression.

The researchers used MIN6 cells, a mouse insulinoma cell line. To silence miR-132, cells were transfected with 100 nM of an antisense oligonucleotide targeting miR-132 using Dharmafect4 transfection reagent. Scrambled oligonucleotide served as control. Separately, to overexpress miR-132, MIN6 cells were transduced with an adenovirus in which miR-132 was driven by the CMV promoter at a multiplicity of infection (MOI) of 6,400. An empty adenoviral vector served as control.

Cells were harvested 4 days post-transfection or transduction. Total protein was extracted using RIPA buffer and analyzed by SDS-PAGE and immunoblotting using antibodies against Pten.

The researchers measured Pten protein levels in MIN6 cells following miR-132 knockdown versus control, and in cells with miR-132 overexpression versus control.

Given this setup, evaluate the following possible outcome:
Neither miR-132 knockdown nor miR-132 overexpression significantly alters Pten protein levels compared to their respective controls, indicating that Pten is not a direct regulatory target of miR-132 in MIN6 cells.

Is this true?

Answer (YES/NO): NO